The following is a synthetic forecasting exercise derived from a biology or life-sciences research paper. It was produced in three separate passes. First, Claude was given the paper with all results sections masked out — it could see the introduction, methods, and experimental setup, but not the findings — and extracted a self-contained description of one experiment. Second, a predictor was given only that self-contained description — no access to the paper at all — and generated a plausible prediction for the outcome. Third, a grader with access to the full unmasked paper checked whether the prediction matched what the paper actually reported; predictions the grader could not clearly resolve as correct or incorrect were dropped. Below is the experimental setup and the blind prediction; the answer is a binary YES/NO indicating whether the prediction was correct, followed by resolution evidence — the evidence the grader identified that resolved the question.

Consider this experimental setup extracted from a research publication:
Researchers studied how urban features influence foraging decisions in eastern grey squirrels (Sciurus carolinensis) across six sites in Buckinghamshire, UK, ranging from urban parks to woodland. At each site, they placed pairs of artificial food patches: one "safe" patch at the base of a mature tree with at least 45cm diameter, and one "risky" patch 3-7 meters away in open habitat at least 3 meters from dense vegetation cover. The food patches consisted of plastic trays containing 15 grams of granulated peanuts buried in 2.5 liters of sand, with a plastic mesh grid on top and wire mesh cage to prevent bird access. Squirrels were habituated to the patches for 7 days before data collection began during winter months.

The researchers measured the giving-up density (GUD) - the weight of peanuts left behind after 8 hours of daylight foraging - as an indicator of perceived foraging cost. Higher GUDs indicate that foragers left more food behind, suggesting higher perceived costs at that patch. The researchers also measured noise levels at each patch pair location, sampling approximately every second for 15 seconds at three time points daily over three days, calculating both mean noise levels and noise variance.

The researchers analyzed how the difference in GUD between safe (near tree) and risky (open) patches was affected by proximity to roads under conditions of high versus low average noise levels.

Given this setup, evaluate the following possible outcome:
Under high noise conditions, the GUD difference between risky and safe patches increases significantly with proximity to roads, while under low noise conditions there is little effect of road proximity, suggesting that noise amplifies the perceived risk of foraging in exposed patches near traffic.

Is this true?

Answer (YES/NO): NO